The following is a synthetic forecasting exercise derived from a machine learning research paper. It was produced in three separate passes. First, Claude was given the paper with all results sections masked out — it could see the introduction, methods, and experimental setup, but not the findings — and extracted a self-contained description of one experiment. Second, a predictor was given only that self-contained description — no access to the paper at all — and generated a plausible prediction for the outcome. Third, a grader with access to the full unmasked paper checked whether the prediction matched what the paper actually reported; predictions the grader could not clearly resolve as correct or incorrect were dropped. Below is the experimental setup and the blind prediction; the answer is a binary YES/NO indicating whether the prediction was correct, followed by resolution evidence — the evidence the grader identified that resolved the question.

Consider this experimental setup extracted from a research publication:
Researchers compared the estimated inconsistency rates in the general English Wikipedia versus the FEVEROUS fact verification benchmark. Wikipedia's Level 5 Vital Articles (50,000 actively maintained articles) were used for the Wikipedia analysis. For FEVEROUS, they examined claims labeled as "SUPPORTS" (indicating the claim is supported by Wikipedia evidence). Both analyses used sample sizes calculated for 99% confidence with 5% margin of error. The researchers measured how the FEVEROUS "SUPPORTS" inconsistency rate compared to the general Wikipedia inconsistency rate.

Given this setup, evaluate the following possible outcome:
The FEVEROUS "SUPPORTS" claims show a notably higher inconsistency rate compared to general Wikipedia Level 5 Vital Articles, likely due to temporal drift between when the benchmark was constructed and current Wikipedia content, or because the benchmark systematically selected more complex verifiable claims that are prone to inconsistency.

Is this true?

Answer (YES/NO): YES